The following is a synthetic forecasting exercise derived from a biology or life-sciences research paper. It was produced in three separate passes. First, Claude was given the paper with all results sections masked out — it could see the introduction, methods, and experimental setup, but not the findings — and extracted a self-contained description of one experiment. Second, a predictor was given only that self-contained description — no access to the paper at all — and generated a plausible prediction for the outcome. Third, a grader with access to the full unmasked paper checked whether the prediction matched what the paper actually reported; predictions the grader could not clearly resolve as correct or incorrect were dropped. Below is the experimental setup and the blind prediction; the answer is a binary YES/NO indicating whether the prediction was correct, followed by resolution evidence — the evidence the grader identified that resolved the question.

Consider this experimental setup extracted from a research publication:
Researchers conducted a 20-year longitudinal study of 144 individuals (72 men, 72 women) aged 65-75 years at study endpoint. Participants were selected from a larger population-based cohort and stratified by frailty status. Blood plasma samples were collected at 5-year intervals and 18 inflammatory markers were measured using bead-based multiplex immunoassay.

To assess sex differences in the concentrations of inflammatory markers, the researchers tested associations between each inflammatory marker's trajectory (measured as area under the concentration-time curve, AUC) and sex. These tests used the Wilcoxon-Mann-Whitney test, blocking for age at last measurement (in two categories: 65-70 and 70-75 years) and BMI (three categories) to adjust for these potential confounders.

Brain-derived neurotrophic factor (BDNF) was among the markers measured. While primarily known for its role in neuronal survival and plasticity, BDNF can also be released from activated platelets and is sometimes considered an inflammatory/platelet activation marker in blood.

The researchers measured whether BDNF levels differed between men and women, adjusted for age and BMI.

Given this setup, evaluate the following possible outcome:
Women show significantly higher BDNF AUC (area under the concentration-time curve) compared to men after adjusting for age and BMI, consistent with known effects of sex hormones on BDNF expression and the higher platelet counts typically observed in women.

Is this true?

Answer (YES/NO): NO